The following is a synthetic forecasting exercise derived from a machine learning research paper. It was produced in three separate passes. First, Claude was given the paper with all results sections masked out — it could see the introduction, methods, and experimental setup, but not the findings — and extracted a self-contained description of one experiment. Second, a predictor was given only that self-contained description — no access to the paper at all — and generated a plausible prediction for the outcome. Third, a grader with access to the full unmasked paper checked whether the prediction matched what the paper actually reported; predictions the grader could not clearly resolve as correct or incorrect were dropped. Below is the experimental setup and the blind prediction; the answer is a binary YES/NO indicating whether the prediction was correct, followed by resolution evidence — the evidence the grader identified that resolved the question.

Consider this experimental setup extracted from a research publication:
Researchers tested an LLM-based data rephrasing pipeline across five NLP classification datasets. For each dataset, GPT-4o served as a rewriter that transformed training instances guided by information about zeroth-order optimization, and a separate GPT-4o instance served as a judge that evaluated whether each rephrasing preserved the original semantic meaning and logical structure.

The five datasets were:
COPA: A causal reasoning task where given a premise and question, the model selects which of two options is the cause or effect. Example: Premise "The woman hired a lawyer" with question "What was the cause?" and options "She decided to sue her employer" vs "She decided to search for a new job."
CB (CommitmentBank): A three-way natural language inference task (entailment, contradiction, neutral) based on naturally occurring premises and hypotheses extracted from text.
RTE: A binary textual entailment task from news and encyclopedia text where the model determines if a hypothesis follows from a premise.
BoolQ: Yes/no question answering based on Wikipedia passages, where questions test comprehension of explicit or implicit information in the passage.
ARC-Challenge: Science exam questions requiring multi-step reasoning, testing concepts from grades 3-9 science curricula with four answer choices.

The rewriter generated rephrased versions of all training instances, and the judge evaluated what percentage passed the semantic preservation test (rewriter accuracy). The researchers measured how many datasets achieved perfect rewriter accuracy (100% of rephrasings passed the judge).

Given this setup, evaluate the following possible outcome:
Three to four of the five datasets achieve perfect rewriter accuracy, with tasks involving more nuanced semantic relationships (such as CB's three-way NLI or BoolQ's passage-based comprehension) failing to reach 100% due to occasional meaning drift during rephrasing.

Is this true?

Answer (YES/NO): NO